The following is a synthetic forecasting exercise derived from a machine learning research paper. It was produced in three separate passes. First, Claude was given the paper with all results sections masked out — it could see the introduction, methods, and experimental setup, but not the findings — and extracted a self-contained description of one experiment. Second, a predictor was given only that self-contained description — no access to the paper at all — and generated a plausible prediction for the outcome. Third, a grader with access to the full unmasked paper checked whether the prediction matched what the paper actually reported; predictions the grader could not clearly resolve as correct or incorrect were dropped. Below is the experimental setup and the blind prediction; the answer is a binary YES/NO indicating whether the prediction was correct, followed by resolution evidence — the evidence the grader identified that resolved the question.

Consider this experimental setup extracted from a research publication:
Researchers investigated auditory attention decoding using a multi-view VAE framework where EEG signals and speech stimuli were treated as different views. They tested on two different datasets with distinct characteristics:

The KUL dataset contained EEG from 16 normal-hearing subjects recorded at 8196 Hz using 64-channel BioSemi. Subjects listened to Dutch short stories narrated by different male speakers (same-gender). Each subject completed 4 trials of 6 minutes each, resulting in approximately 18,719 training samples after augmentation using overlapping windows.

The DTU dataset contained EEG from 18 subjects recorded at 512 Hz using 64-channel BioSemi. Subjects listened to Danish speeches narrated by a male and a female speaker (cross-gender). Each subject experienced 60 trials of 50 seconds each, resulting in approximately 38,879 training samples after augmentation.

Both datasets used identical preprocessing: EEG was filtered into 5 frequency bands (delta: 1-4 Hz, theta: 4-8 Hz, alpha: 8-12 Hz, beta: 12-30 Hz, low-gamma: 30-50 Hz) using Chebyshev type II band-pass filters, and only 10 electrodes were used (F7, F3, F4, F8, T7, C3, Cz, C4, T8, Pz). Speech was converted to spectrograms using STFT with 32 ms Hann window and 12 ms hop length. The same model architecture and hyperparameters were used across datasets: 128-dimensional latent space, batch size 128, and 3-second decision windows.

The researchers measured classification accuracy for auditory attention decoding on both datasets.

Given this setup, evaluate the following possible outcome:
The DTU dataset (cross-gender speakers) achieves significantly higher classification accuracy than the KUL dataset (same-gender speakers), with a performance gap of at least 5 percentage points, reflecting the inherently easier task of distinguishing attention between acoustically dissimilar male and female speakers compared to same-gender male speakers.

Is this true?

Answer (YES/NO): NO